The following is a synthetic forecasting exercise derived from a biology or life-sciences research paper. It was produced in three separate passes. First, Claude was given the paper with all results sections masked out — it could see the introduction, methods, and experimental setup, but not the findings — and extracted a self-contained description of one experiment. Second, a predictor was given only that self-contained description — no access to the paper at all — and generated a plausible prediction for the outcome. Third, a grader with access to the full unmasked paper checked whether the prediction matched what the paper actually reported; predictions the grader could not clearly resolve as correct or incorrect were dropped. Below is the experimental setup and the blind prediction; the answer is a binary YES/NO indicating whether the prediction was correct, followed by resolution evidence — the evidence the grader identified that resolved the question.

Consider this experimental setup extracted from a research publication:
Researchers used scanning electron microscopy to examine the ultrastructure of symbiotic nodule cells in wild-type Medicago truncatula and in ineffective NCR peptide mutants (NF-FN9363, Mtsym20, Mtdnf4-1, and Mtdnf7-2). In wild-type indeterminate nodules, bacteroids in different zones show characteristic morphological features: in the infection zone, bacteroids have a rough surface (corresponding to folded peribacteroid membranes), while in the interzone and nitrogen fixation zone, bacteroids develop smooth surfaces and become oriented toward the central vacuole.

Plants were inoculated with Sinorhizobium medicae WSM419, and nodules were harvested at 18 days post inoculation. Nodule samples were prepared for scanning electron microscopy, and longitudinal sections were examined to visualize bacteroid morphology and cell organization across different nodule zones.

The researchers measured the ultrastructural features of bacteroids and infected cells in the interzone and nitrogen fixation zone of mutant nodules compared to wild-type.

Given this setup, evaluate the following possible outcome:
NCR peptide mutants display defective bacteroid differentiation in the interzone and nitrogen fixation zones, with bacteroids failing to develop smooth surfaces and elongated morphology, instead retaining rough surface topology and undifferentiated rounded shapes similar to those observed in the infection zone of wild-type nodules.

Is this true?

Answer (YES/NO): NO